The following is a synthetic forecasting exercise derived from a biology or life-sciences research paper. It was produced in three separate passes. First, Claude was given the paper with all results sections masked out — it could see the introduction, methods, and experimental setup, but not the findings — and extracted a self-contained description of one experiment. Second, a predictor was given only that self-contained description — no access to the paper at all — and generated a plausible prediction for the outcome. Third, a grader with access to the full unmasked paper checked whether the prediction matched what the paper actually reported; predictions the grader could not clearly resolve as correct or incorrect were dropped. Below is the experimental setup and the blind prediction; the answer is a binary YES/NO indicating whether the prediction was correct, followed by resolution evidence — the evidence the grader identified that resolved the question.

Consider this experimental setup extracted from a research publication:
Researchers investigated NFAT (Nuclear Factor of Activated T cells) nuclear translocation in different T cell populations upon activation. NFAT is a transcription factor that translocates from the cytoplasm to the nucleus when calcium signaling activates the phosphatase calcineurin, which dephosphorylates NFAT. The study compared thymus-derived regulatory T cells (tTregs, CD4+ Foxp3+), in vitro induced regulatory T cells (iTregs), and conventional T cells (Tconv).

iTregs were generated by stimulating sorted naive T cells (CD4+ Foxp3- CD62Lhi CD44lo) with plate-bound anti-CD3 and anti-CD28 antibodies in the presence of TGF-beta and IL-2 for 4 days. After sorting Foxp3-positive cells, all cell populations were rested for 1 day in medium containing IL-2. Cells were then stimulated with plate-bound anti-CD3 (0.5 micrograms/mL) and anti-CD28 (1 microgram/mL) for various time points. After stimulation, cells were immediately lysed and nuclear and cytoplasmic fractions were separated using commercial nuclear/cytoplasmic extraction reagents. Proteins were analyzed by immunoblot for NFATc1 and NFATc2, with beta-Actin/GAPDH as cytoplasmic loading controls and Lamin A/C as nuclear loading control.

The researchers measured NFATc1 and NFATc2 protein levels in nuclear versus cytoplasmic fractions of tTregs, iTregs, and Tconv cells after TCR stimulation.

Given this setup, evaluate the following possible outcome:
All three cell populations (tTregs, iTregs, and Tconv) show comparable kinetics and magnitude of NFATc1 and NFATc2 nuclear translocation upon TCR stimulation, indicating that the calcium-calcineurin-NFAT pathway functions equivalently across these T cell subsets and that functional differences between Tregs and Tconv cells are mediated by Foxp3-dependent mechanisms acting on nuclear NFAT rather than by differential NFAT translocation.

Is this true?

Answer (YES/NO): NO